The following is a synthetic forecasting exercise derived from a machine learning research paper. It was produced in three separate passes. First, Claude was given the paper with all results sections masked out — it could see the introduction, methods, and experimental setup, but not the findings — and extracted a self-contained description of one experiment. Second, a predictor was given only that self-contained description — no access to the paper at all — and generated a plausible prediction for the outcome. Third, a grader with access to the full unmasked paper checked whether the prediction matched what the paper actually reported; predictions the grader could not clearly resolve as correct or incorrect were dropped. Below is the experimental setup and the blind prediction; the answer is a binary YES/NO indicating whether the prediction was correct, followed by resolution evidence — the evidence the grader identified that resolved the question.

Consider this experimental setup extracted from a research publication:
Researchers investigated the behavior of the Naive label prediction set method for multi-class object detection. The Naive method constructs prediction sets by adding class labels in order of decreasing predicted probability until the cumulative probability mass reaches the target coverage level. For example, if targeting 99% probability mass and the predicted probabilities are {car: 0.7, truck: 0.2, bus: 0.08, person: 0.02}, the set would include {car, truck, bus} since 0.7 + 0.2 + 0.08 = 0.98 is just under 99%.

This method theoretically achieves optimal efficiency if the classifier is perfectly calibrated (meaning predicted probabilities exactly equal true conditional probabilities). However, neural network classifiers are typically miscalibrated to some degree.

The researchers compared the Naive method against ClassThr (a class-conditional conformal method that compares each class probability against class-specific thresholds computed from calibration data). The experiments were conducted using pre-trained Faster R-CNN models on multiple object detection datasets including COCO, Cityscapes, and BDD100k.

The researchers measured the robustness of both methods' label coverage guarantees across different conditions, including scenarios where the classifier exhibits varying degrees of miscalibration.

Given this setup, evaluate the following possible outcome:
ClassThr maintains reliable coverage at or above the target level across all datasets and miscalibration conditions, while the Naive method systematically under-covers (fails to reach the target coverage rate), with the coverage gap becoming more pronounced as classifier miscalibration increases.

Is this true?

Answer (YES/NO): NO